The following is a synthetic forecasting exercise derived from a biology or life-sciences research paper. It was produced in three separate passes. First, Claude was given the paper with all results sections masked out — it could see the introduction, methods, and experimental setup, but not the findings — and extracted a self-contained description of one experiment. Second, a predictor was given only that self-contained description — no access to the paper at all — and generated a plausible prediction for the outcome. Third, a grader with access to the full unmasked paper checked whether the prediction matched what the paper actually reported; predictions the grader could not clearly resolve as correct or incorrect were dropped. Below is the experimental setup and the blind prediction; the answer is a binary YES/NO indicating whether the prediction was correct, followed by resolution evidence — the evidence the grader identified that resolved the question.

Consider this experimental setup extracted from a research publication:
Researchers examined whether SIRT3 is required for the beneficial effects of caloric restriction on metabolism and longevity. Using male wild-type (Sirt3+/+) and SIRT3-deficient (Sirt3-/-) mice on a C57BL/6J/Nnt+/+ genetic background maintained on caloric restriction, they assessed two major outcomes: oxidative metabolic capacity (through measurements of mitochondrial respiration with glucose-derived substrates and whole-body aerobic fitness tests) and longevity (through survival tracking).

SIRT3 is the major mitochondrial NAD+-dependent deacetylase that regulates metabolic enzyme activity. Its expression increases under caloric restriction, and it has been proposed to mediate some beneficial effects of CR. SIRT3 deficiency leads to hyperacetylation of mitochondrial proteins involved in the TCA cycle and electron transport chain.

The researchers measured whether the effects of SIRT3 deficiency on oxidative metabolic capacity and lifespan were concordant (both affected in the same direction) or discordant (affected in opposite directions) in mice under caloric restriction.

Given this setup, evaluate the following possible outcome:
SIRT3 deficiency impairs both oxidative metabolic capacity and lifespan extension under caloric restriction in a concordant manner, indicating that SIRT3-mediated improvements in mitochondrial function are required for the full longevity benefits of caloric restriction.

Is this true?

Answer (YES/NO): NO